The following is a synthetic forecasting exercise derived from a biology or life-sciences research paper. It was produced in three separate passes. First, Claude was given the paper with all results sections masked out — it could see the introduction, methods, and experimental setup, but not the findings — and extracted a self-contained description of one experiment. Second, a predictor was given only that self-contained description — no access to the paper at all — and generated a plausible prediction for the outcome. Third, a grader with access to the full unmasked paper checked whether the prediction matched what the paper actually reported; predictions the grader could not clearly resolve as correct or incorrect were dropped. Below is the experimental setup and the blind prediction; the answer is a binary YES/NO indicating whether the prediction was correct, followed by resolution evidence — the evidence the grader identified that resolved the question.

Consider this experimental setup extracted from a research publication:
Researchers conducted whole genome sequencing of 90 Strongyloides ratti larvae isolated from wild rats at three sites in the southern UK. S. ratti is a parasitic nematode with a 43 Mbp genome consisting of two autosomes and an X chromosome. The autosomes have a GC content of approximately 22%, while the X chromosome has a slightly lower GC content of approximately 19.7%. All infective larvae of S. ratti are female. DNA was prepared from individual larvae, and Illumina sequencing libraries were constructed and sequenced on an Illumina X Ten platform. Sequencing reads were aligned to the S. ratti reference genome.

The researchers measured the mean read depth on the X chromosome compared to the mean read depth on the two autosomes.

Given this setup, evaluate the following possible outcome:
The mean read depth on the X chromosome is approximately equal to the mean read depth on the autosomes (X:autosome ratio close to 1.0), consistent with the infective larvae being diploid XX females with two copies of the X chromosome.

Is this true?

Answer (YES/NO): NO